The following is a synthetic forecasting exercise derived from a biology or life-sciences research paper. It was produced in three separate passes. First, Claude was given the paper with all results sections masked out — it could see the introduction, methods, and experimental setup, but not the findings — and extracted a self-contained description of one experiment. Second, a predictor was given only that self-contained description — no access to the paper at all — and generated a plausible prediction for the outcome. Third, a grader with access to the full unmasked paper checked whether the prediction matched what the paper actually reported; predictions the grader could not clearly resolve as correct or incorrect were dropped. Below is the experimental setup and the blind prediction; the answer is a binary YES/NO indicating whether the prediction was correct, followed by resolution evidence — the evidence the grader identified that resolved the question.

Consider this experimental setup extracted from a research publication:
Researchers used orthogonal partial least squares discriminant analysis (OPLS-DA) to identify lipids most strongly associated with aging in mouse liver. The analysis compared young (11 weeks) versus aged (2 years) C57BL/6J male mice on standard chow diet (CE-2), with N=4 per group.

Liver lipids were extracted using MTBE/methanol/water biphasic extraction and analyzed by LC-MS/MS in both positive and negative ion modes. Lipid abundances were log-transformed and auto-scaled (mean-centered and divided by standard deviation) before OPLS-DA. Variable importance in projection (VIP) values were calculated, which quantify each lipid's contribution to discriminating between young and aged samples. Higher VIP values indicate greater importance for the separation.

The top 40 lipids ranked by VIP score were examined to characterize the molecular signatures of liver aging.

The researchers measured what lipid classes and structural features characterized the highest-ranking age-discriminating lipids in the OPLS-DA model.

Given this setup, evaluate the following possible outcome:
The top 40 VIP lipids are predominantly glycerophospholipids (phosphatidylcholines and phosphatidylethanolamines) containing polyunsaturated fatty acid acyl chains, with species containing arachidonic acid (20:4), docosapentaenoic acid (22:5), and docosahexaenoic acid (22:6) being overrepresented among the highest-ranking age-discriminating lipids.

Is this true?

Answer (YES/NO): NO